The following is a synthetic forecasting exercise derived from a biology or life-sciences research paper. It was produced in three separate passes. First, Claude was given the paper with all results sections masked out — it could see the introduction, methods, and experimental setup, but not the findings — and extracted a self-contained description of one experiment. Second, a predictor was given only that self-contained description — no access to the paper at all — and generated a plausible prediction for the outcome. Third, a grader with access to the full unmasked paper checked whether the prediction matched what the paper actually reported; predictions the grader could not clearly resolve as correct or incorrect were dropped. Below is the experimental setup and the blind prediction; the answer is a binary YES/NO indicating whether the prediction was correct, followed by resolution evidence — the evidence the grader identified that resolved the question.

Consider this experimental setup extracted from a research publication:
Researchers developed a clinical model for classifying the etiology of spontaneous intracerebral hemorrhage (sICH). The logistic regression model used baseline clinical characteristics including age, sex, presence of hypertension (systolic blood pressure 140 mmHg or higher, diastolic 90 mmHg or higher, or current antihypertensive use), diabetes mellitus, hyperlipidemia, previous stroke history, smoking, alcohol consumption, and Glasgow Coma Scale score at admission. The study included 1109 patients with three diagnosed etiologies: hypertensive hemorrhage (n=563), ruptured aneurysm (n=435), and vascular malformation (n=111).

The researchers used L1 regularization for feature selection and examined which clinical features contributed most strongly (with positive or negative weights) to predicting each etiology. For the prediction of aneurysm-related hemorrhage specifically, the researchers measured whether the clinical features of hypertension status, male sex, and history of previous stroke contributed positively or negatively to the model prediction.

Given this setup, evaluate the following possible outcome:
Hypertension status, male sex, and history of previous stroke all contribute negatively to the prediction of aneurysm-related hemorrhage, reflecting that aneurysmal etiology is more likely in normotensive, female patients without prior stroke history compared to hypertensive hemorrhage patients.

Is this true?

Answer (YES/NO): YES